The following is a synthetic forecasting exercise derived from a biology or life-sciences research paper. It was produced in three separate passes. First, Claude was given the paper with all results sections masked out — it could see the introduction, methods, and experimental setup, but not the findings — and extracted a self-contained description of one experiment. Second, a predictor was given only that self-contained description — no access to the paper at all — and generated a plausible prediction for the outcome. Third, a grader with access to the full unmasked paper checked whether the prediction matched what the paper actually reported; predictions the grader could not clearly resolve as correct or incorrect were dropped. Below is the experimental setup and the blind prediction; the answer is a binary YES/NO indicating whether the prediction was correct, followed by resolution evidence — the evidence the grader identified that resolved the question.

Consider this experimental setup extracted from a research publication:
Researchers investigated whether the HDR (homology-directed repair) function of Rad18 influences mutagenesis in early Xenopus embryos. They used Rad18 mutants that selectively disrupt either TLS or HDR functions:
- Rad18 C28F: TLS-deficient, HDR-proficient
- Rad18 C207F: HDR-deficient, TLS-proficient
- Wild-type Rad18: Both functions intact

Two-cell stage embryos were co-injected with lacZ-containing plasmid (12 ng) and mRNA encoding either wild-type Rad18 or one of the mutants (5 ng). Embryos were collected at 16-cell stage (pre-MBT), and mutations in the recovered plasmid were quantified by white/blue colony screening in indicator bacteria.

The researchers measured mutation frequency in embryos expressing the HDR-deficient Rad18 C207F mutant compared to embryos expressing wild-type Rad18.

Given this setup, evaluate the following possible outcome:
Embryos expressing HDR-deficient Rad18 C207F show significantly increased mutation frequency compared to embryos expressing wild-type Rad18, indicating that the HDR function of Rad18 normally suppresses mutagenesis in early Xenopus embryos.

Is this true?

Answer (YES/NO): YES